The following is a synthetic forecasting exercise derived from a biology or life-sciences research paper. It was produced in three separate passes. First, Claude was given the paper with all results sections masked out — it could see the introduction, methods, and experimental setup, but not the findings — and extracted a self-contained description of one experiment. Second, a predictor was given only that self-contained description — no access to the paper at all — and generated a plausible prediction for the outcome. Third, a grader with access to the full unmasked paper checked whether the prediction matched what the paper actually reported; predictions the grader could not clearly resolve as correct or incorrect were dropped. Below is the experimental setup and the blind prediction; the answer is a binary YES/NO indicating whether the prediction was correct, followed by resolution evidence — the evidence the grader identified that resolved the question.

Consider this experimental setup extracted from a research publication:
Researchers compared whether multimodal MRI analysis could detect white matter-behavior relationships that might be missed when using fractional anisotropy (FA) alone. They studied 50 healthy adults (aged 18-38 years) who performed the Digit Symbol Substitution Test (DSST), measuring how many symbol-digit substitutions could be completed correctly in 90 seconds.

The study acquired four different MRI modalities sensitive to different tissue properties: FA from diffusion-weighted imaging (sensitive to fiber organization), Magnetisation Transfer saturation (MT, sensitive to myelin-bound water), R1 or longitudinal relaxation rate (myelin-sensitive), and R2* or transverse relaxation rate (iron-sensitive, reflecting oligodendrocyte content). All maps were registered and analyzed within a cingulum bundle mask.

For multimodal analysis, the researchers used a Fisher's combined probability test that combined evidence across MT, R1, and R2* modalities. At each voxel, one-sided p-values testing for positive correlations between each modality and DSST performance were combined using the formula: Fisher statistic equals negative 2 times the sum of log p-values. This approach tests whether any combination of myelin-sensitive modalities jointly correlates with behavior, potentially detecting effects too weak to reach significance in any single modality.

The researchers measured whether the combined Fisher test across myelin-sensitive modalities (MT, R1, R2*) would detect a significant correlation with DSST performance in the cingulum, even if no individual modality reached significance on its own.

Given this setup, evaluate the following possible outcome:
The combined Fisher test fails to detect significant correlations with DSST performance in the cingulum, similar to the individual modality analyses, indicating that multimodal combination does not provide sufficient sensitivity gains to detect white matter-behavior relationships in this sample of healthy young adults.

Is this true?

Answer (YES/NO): NO